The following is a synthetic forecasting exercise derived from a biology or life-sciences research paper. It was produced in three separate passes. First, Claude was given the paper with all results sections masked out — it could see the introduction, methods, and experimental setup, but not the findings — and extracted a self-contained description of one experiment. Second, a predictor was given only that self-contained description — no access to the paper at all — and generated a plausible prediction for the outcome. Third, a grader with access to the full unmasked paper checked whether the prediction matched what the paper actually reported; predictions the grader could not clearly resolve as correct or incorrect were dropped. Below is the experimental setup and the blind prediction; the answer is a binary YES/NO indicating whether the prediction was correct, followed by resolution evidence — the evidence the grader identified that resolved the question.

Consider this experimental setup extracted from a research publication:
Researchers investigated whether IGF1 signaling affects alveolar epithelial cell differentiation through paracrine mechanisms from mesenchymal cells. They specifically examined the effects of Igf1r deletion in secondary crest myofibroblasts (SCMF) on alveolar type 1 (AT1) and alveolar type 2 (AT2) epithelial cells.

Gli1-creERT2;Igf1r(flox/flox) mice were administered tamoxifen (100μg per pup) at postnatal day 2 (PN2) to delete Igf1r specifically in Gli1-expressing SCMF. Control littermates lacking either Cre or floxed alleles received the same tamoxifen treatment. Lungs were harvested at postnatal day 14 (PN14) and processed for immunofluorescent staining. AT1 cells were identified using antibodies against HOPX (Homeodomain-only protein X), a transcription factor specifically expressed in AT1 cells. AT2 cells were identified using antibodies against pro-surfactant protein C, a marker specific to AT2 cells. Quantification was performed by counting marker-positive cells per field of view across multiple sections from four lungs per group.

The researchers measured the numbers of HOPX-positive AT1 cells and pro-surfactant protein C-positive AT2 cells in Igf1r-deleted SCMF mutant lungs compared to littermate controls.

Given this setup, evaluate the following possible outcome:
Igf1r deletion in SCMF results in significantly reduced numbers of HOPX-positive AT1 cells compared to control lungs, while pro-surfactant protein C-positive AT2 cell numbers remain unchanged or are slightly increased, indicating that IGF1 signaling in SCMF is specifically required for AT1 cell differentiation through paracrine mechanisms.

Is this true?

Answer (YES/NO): NO